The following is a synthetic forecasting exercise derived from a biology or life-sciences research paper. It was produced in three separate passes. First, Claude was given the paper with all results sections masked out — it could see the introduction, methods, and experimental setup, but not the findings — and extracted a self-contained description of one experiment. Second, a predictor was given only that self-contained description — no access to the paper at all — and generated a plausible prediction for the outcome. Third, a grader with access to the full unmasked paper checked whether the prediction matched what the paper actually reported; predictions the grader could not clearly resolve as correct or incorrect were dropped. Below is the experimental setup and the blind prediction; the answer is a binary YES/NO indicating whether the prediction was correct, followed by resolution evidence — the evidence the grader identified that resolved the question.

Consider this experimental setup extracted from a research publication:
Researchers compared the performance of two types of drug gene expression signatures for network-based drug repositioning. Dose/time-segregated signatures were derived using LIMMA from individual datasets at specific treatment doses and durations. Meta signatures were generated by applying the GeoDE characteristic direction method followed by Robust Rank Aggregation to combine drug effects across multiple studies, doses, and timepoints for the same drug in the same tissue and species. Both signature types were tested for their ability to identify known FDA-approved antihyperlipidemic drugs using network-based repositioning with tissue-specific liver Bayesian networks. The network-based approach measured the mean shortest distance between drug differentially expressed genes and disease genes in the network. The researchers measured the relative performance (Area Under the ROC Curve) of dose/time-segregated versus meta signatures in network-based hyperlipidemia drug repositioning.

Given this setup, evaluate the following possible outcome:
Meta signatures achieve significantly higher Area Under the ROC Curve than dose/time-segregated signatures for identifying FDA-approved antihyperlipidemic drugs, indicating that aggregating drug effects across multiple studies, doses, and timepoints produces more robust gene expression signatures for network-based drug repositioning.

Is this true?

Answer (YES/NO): NO